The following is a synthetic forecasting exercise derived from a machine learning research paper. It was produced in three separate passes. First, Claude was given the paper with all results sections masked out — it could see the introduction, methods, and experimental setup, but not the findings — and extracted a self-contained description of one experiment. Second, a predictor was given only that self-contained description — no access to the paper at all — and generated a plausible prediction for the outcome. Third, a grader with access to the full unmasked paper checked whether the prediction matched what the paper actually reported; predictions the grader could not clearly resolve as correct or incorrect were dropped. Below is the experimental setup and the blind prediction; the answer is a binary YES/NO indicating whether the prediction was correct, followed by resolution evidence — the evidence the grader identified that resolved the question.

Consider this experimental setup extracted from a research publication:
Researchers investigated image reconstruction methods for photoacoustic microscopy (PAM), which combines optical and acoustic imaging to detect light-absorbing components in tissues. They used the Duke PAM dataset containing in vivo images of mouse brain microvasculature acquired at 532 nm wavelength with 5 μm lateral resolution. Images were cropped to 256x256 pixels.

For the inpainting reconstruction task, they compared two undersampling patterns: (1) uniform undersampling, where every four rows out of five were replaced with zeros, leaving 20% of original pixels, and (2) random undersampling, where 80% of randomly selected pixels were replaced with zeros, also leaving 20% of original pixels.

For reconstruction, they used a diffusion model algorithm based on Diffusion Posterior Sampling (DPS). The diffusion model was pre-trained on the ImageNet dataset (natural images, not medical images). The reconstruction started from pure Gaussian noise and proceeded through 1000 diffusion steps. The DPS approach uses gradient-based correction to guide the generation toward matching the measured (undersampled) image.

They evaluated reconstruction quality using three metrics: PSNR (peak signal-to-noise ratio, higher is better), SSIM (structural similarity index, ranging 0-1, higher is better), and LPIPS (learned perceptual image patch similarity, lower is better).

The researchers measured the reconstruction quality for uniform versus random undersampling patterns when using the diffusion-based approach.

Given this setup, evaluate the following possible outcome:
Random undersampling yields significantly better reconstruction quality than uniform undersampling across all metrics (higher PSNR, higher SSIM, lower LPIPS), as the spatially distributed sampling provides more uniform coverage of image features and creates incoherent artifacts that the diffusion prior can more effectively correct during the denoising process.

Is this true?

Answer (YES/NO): YES